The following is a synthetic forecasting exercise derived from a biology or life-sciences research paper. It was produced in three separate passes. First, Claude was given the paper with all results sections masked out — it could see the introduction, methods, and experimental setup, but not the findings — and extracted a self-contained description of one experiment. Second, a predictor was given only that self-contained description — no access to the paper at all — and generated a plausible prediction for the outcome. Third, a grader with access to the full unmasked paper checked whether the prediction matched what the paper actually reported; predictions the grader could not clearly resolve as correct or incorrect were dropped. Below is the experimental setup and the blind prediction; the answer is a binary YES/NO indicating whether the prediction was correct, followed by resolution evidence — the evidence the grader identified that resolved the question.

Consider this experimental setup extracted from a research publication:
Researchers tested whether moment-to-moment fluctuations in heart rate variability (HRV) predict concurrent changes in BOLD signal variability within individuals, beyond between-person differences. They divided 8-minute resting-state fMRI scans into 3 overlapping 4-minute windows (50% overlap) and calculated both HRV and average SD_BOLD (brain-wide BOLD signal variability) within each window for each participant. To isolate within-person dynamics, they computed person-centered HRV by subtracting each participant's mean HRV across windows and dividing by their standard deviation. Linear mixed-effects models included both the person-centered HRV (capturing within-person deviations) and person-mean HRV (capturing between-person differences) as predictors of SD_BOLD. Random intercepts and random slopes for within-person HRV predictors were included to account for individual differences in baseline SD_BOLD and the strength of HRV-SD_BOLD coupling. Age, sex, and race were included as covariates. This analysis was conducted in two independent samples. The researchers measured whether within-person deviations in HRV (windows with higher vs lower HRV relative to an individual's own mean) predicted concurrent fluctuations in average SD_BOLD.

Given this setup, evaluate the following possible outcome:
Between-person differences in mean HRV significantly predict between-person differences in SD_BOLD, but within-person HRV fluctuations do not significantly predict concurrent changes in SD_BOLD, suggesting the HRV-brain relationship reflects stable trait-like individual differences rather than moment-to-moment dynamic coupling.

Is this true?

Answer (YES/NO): NO